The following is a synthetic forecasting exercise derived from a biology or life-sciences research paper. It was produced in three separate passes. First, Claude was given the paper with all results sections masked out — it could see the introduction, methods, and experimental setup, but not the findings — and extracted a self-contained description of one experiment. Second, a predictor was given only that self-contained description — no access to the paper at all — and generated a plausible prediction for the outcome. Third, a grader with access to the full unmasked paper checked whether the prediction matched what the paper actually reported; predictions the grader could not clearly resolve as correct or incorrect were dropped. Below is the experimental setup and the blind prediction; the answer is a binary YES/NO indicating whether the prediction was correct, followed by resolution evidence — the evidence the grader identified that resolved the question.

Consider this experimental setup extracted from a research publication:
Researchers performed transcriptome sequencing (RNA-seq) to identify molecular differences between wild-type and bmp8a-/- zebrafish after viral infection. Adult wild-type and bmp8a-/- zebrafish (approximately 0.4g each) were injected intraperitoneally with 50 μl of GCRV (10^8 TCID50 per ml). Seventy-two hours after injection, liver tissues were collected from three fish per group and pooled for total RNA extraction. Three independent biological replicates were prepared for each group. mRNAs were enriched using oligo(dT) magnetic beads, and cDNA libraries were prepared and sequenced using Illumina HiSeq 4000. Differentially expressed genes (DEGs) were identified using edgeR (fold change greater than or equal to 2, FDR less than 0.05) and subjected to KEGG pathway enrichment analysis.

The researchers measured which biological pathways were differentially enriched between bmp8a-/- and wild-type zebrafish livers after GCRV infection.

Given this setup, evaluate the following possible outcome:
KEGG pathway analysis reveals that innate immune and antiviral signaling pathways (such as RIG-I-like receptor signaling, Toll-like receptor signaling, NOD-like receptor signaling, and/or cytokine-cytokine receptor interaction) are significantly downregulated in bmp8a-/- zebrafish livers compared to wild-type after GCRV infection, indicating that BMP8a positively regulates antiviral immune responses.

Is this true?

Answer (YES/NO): YES